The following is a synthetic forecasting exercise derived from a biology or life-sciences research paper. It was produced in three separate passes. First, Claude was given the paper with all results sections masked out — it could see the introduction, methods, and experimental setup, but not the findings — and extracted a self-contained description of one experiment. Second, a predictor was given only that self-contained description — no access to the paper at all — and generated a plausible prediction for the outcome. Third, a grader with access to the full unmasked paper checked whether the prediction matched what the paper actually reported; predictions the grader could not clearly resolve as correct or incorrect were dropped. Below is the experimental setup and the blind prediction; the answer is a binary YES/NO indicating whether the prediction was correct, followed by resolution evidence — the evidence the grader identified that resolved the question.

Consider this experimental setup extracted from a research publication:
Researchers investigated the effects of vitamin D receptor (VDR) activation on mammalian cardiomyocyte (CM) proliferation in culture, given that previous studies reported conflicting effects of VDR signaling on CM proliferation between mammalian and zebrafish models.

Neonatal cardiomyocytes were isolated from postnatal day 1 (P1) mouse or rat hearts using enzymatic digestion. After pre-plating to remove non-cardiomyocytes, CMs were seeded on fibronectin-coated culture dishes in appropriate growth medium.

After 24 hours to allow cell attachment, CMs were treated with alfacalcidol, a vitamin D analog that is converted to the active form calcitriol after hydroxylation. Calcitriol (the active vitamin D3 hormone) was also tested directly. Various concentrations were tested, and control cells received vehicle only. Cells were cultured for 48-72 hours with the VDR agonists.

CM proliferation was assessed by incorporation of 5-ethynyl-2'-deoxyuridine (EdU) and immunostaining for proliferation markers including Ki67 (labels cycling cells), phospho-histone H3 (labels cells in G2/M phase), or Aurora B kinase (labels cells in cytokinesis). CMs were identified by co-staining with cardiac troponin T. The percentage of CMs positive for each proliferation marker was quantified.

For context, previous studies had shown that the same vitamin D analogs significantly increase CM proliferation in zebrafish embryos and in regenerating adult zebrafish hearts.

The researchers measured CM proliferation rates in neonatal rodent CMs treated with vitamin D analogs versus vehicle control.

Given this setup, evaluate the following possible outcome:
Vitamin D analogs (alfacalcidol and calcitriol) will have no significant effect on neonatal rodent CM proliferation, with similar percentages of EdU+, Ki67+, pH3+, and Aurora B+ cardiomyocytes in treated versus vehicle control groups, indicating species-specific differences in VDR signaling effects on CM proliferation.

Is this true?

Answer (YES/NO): NO